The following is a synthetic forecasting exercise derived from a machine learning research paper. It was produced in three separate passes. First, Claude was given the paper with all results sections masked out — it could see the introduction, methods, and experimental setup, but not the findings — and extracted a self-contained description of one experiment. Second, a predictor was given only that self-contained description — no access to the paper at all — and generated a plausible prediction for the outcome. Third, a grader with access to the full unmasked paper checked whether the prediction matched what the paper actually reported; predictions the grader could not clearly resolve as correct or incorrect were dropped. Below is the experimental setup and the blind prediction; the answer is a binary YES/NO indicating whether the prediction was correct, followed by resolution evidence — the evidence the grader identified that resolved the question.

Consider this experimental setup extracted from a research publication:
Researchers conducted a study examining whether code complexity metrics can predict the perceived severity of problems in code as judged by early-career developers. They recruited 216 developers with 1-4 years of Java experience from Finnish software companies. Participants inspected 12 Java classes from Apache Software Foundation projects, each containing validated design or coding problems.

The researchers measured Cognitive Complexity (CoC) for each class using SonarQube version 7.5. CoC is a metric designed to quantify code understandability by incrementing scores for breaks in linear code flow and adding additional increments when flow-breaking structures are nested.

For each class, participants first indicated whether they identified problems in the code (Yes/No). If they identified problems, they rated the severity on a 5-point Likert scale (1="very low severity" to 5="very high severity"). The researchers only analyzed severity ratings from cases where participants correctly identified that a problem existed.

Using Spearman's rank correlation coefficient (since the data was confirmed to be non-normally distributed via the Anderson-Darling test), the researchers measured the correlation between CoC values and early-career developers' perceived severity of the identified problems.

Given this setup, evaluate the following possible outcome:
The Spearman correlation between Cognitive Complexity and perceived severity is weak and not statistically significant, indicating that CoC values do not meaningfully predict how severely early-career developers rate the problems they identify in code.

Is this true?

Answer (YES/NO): NO